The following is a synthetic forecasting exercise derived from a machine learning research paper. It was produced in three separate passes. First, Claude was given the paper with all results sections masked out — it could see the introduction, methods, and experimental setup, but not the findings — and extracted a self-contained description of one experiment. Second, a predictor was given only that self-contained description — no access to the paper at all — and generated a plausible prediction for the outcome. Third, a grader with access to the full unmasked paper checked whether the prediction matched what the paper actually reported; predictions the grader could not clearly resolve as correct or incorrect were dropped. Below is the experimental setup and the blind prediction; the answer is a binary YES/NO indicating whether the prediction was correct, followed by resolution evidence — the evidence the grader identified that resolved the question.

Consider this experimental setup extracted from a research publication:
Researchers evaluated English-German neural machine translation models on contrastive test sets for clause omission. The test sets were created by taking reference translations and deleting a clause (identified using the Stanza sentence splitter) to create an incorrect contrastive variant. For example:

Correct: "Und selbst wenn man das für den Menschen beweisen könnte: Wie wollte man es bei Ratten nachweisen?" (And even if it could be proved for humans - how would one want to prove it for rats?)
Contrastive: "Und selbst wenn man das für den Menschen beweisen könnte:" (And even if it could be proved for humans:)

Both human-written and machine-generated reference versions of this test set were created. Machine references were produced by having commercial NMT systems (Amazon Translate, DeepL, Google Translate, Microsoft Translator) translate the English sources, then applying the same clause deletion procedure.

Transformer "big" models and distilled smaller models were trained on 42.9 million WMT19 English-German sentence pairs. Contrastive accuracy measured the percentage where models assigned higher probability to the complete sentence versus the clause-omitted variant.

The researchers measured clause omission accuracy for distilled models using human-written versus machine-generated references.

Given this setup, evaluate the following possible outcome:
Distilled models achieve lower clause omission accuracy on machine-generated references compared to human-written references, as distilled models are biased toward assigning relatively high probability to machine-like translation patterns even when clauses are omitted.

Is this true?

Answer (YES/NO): NO